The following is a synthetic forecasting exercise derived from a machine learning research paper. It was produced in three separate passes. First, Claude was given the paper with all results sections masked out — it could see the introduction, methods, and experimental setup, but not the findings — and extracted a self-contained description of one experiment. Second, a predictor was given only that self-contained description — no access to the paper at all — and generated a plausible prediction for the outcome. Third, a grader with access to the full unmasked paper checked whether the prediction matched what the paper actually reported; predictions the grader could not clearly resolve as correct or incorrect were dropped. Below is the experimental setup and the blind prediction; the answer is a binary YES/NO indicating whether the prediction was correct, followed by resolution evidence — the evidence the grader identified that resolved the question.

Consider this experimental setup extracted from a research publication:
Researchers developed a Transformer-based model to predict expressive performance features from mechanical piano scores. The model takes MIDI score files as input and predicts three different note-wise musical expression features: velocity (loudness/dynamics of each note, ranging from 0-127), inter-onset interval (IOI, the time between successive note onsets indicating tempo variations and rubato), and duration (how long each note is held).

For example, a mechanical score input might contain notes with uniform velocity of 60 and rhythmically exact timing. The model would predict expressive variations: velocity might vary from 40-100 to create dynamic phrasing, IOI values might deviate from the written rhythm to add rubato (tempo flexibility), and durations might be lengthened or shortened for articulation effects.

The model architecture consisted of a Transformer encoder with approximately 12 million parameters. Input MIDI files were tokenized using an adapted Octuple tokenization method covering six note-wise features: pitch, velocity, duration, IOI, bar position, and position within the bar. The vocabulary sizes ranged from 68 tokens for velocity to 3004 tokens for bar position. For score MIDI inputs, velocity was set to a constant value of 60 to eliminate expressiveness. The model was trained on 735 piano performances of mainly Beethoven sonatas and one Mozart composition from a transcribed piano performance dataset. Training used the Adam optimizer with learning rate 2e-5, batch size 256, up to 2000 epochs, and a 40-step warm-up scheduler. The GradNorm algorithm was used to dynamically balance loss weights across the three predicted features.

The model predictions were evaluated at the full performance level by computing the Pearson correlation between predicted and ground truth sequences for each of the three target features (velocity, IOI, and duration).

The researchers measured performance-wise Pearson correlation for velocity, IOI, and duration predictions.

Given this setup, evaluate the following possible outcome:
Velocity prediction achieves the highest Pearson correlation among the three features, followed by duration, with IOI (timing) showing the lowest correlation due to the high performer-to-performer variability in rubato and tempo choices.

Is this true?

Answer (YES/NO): NO